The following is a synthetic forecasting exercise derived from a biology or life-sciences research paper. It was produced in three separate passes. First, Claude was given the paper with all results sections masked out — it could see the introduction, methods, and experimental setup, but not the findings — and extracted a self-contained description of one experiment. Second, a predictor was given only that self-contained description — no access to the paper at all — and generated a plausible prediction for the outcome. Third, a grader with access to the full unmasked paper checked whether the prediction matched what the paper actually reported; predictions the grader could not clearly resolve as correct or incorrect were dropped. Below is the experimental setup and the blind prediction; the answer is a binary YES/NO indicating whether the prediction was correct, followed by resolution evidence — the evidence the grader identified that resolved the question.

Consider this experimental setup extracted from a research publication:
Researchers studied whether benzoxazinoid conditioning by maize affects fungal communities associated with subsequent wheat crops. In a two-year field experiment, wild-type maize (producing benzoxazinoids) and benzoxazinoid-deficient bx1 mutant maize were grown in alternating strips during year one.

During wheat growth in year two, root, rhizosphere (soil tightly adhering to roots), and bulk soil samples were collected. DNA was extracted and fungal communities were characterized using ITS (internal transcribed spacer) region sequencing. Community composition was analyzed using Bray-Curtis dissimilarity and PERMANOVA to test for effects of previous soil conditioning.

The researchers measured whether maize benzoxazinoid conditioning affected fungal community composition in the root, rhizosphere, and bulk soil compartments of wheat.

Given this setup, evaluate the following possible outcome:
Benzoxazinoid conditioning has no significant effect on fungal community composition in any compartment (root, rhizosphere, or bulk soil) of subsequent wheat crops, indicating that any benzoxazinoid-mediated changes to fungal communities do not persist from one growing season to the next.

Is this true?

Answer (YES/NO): YES